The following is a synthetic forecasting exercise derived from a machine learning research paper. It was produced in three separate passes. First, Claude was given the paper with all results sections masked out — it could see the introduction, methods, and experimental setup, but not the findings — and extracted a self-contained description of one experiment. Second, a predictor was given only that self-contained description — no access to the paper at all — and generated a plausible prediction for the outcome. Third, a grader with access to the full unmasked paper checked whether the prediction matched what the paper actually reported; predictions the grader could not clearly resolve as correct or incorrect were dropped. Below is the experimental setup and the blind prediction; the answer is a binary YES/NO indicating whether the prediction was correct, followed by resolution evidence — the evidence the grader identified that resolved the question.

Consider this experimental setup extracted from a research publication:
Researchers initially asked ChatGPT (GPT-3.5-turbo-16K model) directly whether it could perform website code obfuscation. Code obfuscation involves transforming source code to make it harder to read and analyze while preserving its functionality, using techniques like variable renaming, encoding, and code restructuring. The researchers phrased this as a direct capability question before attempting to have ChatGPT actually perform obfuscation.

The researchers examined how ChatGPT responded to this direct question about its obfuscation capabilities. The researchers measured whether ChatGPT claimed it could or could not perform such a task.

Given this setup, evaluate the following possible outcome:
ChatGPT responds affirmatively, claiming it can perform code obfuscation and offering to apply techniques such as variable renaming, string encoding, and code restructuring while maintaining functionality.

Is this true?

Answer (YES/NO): NO